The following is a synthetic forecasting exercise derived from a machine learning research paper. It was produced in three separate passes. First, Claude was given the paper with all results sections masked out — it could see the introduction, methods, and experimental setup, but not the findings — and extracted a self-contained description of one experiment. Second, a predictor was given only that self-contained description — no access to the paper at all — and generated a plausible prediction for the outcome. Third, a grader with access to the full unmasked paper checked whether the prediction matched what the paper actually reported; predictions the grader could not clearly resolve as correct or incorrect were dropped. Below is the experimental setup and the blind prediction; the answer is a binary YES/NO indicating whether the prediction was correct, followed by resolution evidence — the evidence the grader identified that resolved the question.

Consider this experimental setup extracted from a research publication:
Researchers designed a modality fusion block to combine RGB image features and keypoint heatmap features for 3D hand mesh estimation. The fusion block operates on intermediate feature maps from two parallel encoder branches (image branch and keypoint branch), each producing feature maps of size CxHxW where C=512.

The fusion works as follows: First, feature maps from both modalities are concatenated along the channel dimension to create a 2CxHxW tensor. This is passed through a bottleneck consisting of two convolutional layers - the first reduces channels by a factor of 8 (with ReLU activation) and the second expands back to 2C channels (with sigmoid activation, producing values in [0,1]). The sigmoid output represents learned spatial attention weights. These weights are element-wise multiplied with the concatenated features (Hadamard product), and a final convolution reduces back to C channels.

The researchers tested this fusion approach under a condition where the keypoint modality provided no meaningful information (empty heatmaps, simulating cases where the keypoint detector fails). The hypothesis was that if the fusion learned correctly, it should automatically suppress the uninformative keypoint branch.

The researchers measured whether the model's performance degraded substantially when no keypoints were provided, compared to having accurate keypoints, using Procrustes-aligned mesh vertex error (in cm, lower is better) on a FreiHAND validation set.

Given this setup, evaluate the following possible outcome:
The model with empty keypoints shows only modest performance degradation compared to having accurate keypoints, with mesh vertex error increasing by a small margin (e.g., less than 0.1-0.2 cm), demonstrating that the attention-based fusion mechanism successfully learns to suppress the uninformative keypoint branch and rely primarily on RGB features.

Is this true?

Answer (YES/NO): YES